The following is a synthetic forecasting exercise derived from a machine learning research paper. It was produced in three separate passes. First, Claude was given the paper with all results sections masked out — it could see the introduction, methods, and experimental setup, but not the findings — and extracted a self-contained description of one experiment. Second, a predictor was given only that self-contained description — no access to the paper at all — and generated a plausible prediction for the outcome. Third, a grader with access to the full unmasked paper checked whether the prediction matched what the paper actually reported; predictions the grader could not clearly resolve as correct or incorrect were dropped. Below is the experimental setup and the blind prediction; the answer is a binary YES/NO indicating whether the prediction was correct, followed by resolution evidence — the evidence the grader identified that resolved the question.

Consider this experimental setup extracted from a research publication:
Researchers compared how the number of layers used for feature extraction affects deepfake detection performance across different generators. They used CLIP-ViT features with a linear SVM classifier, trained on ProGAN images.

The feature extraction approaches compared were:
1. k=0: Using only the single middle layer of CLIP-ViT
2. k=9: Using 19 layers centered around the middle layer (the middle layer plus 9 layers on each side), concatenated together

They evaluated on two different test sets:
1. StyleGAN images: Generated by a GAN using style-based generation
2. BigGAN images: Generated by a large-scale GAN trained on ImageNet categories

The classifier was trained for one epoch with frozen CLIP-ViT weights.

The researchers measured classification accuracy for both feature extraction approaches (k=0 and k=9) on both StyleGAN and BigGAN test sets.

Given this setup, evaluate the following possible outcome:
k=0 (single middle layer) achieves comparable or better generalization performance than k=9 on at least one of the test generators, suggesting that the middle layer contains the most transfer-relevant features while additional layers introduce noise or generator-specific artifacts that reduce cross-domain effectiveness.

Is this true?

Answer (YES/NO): YES